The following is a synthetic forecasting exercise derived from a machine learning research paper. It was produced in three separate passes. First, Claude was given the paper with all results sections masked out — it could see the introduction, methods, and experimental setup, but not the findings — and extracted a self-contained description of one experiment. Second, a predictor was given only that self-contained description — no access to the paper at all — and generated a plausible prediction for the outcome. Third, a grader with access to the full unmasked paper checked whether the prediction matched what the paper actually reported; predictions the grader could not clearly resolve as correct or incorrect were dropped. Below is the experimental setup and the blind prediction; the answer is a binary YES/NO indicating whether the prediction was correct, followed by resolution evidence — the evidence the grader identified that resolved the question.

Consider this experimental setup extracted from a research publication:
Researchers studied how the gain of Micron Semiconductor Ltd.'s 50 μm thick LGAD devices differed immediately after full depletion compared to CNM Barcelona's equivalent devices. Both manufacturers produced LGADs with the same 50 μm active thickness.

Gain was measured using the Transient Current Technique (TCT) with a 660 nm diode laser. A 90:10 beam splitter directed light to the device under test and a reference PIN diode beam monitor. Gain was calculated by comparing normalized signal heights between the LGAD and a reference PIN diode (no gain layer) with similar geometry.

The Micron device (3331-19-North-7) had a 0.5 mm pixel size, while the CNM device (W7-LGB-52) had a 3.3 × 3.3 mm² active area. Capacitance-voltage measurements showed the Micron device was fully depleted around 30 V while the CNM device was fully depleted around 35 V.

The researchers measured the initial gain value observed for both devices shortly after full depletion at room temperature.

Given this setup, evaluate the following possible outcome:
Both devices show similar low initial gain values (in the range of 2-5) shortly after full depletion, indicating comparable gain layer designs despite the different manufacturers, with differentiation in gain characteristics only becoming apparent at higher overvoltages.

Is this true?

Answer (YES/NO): NO